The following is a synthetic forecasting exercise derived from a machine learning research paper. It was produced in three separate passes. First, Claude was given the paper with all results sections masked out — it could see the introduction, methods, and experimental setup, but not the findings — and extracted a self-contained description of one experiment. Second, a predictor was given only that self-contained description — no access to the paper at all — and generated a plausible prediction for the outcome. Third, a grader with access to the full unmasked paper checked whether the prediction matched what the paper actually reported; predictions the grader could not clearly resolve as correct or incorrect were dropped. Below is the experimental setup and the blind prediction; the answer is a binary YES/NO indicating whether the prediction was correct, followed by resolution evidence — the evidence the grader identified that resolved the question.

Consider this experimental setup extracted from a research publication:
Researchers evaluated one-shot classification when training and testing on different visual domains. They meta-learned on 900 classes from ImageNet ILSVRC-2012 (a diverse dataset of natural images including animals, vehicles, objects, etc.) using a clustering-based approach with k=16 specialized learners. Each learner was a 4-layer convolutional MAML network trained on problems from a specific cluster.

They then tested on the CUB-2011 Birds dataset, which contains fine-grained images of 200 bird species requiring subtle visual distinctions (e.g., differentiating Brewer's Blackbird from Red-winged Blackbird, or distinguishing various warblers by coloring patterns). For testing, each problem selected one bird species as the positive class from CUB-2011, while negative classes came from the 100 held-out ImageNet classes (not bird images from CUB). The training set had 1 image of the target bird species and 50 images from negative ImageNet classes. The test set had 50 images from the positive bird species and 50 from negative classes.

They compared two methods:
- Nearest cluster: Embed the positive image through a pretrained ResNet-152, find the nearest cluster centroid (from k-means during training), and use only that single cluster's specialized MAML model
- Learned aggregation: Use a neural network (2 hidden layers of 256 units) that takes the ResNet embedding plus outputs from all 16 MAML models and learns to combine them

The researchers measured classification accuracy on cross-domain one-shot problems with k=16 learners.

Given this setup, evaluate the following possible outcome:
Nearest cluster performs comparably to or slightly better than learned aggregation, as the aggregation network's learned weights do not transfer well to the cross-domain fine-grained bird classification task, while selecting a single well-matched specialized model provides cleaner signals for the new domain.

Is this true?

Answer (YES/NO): NO